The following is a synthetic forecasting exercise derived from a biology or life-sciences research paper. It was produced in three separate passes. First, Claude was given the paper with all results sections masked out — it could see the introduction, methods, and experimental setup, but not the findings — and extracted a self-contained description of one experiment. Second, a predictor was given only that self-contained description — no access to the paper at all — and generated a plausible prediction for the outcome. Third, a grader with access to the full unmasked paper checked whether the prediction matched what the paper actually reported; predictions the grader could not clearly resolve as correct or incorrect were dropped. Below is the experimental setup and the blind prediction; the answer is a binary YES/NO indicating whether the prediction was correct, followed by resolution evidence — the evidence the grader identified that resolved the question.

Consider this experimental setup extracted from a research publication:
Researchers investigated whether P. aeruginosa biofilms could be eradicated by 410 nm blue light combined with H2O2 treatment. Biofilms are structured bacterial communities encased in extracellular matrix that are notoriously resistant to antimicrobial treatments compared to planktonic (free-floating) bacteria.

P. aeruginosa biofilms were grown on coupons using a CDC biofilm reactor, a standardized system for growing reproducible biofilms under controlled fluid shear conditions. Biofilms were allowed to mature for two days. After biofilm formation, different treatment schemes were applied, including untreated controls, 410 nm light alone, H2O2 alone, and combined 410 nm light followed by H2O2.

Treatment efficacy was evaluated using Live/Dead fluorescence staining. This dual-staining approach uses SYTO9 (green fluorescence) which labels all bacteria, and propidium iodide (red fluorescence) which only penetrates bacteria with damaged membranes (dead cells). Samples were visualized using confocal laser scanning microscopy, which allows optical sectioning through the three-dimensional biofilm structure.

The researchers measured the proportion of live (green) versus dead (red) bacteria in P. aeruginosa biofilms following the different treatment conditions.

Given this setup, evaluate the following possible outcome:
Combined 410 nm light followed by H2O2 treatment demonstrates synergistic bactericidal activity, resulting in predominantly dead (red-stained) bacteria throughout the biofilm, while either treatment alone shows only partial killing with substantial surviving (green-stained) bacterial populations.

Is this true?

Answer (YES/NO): NO